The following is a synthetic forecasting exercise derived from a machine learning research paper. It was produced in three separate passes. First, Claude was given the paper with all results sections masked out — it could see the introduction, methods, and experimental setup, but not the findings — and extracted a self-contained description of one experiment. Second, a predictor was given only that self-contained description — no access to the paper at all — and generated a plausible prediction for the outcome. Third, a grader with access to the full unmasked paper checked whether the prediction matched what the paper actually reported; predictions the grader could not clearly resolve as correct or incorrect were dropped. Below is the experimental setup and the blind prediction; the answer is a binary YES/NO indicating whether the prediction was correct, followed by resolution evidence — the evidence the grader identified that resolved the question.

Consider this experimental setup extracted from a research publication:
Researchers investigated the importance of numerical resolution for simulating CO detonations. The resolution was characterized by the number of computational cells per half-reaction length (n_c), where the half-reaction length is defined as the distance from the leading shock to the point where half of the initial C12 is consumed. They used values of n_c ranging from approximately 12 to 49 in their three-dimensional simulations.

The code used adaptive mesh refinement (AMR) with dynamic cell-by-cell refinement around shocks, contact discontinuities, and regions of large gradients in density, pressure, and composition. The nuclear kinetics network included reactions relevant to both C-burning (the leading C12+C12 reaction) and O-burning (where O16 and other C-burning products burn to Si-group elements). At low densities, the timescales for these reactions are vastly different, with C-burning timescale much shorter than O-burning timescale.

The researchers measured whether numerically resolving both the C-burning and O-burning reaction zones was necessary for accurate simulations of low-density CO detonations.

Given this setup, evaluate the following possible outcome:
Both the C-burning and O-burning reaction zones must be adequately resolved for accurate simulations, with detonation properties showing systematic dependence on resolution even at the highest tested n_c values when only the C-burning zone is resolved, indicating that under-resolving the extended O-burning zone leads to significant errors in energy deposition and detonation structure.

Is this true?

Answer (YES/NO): NO